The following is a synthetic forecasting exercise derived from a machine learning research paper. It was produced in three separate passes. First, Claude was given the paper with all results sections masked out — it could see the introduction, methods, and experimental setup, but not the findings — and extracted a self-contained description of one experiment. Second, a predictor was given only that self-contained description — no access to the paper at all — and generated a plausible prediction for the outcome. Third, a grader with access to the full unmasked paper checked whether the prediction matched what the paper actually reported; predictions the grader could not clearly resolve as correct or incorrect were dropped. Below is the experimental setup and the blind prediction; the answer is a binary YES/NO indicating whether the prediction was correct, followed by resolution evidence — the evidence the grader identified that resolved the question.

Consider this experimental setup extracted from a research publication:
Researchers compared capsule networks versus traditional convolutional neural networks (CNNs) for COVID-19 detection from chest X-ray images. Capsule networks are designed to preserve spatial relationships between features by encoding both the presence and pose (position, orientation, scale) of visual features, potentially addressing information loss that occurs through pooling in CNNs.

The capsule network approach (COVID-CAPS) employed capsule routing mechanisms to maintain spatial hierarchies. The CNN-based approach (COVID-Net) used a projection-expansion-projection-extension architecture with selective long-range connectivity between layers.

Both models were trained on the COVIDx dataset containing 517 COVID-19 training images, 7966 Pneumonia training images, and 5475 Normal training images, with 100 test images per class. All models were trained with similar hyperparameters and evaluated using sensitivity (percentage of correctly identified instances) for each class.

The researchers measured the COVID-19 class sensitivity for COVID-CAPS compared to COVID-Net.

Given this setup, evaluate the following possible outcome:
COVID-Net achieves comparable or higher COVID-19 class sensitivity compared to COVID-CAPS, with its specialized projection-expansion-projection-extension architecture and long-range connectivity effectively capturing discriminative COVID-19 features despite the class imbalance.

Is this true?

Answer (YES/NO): YES